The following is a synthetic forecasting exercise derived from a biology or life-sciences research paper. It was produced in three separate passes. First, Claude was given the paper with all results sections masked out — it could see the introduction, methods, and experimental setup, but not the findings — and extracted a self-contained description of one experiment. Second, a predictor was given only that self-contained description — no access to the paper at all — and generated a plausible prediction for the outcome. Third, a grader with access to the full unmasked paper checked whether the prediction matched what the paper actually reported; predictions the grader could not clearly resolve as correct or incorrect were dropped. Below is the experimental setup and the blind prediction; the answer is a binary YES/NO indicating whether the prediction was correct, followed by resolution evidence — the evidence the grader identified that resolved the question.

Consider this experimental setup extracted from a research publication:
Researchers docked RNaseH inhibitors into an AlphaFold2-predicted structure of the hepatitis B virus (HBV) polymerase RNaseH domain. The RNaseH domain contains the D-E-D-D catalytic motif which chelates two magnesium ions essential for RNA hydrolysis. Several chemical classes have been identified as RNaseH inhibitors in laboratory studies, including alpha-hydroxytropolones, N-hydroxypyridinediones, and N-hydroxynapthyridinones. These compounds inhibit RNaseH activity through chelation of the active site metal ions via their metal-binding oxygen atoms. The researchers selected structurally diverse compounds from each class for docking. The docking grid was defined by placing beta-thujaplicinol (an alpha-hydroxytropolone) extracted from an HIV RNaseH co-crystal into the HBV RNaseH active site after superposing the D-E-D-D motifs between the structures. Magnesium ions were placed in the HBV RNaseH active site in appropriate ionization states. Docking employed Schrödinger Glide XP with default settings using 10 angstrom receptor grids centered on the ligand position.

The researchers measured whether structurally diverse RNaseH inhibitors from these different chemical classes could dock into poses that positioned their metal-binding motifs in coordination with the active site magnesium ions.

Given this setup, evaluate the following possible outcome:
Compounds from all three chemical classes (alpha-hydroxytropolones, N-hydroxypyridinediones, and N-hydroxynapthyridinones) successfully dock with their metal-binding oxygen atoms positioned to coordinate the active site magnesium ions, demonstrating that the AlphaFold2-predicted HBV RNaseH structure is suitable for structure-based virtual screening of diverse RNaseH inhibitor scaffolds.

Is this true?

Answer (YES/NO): YES